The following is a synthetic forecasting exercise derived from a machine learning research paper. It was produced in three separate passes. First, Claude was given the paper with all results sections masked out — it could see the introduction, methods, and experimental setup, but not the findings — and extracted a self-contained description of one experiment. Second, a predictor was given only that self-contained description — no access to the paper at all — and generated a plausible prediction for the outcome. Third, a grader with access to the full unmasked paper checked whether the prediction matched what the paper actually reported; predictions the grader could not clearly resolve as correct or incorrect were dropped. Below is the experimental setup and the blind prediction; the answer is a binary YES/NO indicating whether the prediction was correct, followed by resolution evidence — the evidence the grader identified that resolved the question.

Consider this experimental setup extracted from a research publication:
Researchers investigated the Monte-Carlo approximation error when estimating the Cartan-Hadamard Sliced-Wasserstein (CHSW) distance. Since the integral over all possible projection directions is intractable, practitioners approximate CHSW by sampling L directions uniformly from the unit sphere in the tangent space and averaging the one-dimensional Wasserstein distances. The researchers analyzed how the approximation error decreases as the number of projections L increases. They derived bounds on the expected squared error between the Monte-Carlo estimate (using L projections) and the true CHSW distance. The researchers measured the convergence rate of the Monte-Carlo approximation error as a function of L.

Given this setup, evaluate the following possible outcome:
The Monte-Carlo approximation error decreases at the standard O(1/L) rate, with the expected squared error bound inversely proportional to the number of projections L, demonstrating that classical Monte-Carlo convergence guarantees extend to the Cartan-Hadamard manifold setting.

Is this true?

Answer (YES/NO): YES